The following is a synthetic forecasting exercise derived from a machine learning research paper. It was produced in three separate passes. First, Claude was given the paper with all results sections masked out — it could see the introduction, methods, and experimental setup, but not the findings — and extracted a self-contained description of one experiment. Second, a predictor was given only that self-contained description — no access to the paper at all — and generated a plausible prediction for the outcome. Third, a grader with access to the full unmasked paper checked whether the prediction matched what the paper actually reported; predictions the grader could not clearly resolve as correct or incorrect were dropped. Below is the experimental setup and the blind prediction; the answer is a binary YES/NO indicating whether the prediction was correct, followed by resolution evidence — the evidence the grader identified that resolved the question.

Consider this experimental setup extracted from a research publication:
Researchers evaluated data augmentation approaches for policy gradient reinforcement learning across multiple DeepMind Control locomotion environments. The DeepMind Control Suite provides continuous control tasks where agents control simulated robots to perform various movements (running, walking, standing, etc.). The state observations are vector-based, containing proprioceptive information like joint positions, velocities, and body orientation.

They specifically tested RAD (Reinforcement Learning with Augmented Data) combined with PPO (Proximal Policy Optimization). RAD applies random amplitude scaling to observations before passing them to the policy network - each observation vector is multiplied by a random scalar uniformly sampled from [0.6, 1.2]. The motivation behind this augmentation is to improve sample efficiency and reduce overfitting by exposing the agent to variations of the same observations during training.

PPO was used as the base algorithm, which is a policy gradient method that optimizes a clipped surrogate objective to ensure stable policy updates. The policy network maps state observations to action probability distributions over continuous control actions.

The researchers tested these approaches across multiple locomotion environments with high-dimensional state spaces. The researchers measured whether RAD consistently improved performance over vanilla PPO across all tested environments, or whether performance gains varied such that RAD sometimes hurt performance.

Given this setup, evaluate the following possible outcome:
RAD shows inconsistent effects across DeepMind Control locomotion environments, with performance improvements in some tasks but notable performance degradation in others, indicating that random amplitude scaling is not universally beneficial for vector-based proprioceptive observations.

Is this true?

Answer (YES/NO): YES